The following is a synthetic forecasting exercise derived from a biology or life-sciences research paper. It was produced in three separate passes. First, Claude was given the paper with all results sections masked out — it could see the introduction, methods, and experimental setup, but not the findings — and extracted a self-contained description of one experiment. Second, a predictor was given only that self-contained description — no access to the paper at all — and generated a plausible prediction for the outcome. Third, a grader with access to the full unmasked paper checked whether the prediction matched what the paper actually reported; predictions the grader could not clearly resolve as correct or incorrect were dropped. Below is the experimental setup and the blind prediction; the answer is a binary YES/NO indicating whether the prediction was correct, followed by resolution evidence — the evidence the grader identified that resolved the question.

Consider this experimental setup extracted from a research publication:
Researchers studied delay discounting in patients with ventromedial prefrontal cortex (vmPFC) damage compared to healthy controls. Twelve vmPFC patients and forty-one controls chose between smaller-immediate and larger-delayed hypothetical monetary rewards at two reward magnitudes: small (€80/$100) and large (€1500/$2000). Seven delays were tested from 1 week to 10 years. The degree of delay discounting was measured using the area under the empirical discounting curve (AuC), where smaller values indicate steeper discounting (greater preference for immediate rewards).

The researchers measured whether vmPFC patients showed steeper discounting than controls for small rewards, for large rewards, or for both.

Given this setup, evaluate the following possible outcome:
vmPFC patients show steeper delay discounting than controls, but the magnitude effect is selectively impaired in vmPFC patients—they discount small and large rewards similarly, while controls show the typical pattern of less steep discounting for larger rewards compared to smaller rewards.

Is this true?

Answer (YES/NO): NO